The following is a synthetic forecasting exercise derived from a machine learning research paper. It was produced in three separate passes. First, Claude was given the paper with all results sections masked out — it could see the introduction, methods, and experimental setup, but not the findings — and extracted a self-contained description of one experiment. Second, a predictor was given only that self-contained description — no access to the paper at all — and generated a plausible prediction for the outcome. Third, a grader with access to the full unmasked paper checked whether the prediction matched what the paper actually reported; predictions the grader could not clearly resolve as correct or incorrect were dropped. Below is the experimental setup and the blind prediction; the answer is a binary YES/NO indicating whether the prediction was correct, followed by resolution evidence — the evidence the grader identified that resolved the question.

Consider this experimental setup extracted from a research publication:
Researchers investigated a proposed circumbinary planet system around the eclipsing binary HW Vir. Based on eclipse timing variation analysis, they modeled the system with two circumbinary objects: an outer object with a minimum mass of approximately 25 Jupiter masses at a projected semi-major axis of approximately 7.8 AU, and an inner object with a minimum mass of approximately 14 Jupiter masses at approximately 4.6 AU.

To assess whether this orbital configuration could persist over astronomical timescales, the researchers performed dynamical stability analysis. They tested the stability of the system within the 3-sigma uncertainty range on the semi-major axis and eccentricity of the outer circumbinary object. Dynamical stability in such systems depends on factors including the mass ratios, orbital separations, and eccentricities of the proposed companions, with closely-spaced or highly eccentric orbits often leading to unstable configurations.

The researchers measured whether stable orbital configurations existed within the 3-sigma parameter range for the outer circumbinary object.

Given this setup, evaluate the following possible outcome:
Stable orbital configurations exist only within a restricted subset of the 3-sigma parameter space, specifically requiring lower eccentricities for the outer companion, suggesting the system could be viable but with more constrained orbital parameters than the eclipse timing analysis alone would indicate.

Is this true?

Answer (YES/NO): NO